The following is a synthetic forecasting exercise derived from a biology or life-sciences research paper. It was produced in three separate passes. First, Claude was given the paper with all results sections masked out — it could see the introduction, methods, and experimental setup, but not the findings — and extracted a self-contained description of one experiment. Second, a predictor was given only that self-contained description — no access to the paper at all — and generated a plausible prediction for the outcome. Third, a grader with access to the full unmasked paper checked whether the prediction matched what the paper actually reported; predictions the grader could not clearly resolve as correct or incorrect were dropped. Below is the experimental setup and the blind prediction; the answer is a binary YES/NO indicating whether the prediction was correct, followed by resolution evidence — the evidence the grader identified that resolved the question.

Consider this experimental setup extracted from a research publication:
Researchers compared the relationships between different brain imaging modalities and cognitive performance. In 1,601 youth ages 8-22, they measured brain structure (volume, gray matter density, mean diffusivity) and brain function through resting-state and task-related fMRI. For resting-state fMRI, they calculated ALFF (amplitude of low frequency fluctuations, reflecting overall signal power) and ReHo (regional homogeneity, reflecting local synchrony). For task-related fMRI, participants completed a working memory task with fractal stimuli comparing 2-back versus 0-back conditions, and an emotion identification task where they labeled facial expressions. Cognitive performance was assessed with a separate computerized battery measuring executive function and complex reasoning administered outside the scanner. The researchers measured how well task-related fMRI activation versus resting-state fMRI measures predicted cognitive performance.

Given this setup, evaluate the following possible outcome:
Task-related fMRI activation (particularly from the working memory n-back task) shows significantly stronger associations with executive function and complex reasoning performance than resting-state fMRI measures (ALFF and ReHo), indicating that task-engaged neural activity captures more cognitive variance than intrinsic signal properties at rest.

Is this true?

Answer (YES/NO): YES